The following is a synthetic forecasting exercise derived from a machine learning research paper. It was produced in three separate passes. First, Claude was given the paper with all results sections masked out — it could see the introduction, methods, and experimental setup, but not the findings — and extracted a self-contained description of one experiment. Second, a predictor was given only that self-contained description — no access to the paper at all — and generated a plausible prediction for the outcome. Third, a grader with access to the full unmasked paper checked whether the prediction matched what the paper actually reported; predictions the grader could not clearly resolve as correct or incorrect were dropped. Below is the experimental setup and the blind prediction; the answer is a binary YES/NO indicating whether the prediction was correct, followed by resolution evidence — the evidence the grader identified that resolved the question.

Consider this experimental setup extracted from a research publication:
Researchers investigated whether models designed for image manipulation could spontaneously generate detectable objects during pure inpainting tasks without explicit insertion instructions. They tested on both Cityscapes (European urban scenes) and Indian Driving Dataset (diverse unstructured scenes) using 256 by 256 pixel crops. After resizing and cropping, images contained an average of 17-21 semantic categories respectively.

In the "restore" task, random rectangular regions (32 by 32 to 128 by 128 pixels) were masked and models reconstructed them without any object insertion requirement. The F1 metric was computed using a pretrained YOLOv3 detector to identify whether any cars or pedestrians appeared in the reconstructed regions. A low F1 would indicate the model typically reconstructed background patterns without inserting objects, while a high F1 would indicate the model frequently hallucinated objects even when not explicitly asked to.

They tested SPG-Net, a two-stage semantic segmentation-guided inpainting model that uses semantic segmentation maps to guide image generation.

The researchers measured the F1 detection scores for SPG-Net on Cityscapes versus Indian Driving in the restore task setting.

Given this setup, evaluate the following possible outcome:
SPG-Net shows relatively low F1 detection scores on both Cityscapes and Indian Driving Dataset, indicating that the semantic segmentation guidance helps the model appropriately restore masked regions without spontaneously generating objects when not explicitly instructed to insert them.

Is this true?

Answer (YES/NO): YES